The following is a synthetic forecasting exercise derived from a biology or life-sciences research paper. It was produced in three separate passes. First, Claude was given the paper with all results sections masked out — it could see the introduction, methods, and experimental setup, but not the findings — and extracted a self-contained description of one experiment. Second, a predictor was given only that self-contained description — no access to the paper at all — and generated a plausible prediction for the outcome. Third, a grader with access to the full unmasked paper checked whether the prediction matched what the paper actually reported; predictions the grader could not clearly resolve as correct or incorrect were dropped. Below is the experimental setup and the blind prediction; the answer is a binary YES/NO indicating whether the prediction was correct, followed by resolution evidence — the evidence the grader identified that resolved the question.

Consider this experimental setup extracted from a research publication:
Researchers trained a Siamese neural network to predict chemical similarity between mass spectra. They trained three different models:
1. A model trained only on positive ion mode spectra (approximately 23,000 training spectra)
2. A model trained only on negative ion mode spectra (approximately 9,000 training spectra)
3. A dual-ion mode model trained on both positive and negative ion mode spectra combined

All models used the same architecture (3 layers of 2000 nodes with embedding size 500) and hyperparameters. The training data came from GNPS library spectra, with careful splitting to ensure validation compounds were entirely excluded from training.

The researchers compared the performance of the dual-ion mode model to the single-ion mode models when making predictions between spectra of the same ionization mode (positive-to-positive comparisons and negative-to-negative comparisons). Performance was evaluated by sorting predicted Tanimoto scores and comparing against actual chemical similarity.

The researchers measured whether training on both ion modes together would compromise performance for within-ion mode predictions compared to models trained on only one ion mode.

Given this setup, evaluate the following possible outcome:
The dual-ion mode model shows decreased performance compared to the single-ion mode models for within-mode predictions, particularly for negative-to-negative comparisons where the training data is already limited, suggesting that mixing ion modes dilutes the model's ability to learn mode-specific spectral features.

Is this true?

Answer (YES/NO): NO